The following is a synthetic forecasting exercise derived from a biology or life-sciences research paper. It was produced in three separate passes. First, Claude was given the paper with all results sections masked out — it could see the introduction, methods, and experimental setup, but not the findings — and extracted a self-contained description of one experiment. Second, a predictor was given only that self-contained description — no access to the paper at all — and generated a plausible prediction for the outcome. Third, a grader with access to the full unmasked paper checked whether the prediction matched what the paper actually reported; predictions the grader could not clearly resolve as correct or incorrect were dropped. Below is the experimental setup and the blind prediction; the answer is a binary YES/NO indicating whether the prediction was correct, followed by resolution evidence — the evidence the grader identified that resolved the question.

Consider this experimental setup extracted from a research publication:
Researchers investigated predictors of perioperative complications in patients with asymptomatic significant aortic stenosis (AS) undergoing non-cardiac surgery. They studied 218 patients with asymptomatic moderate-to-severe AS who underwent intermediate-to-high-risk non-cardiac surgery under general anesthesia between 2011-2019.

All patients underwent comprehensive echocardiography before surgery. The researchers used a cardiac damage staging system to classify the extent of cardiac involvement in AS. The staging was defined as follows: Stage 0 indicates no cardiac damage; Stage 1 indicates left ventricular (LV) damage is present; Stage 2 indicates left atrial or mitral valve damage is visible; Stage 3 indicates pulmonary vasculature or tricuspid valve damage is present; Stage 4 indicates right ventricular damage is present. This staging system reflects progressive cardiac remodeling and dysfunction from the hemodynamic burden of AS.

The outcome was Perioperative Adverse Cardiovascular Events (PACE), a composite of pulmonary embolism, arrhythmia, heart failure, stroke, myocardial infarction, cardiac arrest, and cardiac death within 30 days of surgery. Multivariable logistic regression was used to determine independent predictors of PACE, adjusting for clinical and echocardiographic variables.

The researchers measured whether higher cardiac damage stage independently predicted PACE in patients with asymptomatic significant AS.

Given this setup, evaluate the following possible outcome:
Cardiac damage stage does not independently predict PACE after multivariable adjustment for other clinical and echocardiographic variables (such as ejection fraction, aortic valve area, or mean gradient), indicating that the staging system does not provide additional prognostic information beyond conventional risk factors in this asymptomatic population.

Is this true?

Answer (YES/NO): NO